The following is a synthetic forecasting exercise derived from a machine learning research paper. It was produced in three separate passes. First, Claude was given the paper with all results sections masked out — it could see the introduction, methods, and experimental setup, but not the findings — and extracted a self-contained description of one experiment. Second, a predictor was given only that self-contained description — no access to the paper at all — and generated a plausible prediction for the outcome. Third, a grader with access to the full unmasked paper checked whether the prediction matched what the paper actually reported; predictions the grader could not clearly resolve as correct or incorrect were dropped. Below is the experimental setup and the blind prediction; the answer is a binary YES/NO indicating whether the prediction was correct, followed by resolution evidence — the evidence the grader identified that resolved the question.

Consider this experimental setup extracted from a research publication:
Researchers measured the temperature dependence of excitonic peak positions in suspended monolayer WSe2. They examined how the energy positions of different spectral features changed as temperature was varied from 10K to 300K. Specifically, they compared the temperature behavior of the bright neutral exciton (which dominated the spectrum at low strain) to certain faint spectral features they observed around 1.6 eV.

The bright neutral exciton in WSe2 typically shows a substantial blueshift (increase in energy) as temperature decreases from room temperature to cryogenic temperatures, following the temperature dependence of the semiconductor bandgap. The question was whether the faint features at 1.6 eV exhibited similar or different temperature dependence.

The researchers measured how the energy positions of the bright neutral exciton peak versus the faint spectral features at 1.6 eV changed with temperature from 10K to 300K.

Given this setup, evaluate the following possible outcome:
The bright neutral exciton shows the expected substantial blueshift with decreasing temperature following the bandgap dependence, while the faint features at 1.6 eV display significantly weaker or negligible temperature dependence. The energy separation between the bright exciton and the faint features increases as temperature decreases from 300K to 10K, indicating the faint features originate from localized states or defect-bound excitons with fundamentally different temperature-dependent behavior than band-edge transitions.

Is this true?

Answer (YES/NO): NO